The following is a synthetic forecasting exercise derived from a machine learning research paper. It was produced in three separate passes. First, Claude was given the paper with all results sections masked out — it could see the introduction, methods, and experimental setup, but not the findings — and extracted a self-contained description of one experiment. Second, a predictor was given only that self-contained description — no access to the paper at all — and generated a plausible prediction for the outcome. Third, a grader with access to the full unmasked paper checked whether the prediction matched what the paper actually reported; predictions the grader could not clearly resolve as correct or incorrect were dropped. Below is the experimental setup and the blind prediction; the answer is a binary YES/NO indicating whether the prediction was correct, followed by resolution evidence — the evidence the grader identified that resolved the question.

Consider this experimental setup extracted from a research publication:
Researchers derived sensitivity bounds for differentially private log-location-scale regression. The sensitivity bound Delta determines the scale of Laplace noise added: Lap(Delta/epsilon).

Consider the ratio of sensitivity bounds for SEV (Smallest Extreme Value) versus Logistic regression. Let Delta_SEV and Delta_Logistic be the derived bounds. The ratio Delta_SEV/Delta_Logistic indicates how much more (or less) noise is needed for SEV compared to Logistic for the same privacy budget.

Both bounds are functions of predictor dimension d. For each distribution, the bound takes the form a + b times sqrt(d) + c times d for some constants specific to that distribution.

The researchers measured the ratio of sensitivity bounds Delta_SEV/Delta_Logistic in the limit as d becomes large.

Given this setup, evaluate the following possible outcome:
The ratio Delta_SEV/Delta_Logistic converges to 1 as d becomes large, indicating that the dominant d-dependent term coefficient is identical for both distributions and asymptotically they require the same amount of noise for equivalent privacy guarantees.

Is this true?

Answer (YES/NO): NO